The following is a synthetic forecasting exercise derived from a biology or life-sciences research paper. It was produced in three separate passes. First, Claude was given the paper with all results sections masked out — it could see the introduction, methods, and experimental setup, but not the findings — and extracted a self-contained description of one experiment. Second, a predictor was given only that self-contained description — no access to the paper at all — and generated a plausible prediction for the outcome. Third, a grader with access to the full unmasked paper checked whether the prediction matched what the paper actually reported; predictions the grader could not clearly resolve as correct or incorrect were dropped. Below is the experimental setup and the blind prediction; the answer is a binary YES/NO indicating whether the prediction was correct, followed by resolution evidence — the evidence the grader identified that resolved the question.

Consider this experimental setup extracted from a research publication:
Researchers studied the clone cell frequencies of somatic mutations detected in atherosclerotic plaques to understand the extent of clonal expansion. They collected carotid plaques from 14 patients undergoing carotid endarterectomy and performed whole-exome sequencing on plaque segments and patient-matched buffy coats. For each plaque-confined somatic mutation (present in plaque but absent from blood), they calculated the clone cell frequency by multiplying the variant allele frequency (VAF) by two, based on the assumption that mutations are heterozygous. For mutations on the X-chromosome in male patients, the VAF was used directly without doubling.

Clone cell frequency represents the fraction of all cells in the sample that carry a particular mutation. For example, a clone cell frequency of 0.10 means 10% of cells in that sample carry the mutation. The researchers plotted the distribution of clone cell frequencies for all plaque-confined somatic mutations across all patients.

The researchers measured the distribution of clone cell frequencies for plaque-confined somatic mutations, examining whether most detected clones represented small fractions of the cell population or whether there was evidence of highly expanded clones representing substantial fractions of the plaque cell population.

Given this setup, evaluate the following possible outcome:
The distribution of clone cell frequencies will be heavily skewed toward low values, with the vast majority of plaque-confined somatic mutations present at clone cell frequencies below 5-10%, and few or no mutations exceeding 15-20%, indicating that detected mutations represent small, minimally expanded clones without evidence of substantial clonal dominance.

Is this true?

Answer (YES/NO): NO